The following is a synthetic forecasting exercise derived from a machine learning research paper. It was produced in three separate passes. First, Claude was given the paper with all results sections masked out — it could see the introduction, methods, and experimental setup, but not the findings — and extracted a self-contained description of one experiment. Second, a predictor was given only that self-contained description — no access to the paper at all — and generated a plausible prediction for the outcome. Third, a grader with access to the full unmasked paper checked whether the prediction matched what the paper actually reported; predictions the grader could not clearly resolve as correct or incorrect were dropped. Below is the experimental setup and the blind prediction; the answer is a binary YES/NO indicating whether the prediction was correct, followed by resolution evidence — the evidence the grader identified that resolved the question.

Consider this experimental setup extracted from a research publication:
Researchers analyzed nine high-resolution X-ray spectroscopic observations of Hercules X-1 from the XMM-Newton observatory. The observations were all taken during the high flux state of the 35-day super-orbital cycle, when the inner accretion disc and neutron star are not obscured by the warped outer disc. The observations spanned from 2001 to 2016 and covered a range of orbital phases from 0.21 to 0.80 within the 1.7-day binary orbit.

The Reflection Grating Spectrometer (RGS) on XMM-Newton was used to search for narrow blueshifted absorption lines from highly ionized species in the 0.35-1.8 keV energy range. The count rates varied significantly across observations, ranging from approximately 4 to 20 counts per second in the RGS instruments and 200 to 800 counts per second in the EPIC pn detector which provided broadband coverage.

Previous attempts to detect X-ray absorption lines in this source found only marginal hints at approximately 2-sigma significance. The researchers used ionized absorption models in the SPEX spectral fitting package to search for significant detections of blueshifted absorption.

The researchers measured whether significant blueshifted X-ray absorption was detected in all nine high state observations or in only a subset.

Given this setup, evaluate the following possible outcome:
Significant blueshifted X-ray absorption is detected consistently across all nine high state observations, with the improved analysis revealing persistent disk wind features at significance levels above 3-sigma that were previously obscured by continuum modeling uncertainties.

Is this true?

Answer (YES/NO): NO